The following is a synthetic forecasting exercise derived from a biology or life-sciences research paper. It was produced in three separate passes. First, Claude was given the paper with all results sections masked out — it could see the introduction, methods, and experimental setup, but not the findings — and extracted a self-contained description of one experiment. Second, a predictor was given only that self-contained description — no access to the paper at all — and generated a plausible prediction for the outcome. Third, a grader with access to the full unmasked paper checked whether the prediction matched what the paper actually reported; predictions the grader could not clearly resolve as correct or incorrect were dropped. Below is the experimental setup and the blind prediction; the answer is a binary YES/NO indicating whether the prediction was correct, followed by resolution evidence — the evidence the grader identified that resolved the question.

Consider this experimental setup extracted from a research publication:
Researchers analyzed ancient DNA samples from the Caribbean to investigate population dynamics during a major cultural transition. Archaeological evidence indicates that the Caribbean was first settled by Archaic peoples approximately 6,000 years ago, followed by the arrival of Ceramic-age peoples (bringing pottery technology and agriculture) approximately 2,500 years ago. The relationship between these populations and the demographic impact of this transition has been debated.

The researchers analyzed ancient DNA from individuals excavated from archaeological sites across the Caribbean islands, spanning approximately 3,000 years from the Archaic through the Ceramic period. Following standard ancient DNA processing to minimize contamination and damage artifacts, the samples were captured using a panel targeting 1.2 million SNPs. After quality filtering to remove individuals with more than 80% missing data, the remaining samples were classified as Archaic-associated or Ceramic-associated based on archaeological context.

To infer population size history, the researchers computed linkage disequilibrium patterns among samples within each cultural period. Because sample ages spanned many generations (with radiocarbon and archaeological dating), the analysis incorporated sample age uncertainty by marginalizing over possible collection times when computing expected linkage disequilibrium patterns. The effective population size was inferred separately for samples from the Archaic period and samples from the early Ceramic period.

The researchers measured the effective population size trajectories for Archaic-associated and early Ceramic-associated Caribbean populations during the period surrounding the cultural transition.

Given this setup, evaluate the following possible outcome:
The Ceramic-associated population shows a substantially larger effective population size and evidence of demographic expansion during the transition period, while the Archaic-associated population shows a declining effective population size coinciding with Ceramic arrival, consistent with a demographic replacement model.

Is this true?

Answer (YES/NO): NO